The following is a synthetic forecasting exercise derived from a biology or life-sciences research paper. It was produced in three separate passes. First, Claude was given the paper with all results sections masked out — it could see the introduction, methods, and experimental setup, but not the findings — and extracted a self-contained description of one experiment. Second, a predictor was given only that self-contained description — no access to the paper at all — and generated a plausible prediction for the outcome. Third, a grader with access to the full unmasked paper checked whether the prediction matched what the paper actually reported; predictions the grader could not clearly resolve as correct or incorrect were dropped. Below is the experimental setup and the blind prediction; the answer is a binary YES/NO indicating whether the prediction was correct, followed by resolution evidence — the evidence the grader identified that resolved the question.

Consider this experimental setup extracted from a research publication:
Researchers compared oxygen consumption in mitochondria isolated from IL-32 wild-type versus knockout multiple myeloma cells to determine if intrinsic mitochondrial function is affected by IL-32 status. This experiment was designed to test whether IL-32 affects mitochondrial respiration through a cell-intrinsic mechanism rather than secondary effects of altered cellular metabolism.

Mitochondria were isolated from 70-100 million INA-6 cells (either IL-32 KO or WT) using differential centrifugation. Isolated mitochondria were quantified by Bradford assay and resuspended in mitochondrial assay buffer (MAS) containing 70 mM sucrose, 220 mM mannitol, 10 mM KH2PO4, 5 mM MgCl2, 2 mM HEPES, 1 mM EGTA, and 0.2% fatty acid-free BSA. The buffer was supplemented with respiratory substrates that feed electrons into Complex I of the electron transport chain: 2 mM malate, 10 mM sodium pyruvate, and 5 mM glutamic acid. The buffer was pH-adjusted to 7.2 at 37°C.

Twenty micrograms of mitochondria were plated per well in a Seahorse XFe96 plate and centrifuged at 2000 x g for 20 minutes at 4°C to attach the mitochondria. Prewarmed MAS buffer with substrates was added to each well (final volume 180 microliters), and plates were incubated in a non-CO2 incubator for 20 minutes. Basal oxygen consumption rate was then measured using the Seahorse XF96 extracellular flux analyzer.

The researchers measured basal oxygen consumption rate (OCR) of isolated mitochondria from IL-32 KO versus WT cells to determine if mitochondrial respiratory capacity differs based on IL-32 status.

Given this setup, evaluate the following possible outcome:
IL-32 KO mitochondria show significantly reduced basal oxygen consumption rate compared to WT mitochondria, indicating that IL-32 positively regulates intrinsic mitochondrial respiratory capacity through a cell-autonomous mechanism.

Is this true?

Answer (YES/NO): YES